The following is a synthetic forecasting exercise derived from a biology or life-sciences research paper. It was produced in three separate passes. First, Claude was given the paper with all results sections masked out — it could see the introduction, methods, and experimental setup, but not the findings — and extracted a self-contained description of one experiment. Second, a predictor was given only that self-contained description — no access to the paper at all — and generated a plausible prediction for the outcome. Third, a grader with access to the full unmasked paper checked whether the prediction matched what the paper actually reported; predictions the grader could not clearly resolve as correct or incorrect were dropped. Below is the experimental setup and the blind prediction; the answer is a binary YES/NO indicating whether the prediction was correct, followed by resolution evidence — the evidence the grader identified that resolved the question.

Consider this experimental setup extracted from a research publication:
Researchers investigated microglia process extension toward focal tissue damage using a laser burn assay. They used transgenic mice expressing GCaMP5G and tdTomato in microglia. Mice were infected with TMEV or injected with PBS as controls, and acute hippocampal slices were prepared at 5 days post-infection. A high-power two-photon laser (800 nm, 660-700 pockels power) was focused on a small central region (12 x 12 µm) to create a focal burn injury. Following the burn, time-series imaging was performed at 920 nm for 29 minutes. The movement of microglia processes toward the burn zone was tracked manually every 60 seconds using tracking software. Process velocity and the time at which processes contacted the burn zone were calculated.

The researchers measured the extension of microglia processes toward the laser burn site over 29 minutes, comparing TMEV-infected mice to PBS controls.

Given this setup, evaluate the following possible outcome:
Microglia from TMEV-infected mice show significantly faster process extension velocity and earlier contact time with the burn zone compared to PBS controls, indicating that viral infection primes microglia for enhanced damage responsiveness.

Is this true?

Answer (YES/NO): NO